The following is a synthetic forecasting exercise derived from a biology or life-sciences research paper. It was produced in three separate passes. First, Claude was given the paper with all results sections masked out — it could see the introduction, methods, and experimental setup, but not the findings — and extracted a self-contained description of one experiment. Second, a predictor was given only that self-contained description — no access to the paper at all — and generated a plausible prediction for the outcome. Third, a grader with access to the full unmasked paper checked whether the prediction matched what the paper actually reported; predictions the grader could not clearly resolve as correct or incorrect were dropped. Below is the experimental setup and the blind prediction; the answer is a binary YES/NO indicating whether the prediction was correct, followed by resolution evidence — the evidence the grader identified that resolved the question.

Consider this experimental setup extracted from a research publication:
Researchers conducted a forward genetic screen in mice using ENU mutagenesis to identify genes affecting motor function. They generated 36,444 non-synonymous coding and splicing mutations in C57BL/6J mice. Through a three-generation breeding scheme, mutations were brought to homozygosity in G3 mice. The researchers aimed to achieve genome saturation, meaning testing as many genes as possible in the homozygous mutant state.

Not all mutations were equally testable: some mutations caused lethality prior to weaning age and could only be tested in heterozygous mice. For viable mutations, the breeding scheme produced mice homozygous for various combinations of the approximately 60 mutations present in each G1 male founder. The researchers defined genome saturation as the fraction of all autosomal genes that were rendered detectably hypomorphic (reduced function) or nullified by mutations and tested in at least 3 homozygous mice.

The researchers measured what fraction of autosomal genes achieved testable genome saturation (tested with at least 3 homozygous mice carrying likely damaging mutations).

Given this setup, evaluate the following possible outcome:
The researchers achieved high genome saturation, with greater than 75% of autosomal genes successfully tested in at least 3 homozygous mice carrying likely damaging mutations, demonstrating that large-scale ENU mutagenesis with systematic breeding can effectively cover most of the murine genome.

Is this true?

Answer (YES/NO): NO